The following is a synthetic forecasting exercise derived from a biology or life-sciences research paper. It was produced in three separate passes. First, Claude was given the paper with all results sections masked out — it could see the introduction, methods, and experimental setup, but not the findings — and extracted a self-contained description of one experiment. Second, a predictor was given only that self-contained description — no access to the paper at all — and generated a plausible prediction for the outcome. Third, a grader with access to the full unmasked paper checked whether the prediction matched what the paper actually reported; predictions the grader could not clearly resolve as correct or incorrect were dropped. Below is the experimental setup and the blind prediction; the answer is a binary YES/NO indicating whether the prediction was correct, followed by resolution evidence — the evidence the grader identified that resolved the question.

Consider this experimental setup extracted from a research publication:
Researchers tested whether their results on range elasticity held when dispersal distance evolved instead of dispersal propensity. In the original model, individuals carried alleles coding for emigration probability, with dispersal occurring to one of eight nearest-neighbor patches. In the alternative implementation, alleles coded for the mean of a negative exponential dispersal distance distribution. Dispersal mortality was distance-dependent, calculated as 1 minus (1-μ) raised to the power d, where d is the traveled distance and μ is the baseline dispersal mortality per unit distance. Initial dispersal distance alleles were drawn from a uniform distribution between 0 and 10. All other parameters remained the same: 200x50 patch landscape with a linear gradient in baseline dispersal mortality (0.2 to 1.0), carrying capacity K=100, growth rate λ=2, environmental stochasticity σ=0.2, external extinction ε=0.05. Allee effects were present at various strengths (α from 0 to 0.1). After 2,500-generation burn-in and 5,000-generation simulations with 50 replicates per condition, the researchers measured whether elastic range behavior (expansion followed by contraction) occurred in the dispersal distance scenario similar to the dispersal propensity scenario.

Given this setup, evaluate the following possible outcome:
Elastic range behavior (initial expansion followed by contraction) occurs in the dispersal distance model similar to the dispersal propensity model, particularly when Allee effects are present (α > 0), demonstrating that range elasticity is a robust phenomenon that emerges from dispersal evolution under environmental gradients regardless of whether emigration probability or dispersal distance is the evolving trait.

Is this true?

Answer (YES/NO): YES